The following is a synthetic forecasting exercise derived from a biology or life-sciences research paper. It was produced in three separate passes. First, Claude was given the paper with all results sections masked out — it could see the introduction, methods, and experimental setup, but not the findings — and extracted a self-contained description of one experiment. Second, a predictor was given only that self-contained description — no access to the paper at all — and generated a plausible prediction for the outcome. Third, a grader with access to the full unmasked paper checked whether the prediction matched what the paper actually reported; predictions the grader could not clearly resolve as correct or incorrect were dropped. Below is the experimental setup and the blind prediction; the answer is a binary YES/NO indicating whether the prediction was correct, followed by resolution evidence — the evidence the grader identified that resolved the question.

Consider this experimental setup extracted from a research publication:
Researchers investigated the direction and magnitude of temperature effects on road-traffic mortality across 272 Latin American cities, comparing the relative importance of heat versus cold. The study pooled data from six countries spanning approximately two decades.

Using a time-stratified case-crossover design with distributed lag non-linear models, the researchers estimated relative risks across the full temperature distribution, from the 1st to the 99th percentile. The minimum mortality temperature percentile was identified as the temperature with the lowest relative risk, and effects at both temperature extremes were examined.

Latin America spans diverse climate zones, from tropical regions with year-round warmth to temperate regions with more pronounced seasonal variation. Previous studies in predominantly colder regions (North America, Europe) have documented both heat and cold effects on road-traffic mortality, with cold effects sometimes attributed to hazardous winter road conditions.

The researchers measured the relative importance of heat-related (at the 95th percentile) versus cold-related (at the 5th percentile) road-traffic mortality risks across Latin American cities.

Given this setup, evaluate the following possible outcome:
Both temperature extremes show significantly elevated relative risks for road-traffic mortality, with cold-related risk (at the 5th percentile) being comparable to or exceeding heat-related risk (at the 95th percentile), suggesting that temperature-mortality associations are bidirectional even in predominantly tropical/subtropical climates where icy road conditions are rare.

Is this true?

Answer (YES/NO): NO